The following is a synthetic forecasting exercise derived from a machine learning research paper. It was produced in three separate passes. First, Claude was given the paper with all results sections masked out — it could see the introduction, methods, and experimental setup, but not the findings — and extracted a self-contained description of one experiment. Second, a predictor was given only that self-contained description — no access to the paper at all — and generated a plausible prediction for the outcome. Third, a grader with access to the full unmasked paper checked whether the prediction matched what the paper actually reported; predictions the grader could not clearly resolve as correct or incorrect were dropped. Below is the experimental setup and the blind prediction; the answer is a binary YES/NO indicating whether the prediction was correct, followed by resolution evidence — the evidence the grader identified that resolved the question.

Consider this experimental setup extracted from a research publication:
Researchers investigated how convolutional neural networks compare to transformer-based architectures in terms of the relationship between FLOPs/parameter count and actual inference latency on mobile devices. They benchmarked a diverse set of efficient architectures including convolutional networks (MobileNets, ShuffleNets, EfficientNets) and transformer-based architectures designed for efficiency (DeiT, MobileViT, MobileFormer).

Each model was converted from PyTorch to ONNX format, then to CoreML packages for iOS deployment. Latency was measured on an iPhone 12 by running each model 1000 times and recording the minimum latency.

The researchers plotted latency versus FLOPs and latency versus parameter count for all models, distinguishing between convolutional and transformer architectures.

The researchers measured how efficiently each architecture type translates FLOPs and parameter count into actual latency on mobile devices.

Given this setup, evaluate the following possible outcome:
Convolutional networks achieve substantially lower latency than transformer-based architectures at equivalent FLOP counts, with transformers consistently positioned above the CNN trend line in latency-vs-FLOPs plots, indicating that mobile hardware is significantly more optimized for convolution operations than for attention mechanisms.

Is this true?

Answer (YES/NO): YES